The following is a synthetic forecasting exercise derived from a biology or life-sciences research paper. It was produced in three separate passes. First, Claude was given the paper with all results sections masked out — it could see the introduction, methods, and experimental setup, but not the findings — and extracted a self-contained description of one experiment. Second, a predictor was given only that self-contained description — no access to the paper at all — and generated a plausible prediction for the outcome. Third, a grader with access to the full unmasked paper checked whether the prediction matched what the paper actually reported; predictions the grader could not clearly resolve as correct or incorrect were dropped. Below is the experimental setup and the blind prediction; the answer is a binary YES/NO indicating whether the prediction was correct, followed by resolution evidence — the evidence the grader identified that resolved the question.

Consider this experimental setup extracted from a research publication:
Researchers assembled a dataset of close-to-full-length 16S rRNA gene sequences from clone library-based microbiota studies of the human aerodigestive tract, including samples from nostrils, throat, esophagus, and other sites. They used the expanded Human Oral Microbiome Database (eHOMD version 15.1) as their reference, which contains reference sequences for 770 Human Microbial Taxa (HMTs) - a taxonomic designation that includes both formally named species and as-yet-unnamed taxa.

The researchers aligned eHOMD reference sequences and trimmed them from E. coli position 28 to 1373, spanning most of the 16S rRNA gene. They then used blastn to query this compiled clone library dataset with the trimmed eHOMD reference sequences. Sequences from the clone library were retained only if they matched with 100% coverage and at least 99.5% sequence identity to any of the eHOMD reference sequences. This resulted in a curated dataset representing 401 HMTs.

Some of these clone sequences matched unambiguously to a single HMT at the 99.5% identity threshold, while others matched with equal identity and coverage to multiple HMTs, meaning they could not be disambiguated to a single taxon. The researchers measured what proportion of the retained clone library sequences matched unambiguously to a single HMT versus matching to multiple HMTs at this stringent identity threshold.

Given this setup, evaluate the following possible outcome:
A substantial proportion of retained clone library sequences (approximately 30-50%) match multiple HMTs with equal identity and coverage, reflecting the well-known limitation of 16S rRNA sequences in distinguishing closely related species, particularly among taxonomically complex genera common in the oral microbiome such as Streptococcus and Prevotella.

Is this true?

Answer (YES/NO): NO